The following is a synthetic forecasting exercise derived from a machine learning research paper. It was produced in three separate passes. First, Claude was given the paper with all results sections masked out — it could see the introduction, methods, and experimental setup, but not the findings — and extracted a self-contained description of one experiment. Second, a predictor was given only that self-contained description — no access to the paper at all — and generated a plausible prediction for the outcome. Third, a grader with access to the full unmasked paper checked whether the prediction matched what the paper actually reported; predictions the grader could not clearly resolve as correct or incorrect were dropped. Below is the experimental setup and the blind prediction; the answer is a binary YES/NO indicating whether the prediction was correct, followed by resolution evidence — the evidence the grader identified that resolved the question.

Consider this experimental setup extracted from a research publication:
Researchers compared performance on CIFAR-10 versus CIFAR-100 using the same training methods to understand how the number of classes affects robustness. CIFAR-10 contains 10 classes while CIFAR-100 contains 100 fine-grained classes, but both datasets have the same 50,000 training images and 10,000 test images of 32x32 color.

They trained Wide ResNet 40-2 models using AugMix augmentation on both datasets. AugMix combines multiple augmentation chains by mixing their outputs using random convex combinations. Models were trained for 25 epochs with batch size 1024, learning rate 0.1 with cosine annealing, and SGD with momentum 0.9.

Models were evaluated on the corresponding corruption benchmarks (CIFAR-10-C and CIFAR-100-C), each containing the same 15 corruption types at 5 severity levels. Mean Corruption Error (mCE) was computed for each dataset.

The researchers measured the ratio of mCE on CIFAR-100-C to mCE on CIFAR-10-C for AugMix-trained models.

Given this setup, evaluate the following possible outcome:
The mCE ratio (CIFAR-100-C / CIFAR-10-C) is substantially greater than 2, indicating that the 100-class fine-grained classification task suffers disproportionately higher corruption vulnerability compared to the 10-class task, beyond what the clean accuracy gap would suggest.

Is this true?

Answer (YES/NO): NO